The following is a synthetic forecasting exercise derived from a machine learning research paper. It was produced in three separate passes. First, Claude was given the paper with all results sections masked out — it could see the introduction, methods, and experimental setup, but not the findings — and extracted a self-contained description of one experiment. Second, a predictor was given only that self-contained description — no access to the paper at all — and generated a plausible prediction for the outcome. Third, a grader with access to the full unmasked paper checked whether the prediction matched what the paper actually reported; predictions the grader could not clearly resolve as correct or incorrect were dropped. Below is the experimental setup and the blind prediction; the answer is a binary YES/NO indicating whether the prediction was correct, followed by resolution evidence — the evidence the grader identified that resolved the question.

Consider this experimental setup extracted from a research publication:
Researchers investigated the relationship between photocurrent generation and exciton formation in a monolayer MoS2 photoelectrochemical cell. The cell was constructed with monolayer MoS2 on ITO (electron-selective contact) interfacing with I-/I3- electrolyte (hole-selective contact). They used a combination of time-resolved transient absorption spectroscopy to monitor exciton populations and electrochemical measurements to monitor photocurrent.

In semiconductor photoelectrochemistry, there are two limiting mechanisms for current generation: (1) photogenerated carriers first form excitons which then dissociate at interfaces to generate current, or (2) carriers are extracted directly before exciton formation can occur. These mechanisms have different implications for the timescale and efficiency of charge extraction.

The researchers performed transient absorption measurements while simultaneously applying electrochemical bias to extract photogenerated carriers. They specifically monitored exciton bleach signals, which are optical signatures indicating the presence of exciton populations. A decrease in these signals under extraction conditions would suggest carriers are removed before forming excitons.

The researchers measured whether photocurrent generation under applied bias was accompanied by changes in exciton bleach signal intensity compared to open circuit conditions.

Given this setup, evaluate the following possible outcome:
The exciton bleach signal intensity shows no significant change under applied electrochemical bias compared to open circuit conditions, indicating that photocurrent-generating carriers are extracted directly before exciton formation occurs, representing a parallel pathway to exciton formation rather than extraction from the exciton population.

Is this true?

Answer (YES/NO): NO